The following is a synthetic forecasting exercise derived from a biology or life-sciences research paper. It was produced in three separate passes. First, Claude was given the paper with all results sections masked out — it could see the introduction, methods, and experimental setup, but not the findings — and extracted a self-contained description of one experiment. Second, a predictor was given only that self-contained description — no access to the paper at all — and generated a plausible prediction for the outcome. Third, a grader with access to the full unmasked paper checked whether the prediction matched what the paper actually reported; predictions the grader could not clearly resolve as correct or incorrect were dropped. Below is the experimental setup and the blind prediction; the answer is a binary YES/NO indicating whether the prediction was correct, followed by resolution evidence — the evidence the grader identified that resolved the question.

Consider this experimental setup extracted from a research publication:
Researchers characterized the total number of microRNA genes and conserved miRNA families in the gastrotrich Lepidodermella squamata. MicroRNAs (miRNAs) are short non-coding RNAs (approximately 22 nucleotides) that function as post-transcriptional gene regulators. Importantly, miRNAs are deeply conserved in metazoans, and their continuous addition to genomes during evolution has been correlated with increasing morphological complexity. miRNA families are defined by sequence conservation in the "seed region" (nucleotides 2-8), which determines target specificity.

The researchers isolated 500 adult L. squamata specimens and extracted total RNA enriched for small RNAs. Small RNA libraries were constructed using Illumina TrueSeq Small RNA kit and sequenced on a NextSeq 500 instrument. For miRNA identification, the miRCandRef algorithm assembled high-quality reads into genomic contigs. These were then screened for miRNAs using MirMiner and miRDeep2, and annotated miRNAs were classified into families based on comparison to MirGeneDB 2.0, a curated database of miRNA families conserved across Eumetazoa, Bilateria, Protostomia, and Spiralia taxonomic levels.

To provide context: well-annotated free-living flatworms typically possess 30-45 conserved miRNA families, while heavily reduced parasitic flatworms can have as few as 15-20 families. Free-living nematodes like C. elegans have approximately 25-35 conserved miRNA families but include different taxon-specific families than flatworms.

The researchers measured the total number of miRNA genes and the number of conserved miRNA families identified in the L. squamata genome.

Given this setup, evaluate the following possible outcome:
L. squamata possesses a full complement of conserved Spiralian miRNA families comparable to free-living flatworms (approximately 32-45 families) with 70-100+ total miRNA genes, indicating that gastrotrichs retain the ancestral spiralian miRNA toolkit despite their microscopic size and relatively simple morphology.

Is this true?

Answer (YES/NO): NO